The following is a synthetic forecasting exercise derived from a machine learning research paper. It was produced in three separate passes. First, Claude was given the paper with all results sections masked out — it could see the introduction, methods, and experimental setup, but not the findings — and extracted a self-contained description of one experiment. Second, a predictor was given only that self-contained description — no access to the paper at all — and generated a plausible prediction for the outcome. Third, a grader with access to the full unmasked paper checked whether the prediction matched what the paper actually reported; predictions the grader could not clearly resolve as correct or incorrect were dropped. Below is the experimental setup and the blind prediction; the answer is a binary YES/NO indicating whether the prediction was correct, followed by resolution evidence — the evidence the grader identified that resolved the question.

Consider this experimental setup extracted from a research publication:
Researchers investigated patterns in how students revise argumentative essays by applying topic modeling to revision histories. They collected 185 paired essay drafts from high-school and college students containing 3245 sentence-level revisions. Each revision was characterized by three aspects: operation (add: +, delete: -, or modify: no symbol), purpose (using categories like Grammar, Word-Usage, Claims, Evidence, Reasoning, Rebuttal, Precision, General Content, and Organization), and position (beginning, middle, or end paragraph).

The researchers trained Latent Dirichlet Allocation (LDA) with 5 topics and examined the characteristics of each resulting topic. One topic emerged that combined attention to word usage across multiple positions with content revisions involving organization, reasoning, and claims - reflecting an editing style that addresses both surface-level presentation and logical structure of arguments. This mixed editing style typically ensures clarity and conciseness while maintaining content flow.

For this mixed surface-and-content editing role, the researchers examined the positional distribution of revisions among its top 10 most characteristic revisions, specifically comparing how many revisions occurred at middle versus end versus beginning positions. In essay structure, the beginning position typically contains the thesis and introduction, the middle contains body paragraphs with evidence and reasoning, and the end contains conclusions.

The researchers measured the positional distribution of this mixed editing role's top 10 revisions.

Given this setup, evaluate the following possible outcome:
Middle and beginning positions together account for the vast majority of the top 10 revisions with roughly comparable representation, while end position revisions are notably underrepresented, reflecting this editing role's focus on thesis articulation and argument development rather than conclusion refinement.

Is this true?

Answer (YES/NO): NO